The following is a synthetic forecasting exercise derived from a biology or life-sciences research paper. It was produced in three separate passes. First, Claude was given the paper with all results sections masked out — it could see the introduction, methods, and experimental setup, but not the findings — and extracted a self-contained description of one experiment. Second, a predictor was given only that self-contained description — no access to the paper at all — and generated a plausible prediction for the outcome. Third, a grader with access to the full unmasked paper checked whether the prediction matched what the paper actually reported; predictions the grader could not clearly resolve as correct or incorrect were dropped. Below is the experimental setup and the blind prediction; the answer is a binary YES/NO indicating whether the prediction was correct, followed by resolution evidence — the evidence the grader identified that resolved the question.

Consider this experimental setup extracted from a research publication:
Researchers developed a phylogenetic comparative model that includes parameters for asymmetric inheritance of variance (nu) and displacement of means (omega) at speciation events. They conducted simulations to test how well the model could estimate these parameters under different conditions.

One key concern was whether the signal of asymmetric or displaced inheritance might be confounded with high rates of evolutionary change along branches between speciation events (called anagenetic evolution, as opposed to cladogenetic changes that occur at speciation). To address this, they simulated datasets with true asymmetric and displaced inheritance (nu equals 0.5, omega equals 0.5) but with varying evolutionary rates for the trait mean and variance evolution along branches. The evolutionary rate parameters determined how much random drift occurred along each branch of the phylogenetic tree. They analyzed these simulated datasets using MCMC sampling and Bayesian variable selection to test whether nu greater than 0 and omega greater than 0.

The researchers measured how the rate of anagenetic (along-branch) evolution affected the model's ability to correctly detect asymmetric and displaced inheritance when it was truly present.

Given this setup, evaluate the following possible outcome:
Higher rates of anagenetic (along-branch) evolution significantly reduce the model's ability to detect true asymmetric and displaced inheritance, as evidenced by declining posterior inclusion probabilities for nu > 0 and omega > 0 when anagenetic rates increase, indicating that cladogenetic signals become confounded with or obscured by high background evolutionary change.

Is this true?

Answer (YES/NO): YES